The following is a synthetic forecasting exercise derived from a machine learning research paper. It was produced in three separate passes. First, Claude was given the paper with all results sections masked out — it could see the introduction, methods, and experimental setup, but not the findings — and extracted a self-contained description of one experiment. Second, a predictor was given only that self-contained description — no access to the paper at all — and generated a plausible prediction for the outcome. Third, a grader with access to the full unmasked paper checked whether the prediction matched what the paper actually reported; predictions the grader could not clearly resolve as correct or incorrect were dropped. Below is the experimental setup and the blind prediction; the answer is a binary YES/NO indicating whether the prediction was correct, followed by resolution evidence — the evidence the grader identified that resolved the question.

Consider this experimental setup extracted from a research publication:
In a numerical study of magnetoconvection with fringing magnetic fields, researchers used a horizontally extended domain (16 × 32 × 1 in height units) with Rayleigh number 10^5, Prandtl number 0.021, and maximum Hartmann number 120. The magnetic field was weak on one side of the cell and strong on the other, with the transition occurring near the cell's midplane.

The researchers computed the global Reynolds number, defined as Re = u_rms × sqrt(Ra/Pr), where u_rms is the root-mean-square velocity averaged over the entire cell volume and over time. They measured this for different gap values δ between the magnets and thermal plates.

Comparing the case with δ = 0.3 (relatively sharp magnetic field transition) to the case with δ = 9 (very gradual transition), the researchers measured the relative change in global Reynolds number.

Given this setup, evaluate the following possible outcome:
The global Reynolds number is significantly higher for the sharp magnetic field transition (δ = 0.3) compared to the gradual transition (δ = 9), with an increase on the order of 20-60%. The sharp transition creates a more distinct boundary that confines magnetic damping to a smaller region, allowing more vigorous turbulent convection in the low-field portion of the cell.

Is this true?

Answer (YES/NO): NO